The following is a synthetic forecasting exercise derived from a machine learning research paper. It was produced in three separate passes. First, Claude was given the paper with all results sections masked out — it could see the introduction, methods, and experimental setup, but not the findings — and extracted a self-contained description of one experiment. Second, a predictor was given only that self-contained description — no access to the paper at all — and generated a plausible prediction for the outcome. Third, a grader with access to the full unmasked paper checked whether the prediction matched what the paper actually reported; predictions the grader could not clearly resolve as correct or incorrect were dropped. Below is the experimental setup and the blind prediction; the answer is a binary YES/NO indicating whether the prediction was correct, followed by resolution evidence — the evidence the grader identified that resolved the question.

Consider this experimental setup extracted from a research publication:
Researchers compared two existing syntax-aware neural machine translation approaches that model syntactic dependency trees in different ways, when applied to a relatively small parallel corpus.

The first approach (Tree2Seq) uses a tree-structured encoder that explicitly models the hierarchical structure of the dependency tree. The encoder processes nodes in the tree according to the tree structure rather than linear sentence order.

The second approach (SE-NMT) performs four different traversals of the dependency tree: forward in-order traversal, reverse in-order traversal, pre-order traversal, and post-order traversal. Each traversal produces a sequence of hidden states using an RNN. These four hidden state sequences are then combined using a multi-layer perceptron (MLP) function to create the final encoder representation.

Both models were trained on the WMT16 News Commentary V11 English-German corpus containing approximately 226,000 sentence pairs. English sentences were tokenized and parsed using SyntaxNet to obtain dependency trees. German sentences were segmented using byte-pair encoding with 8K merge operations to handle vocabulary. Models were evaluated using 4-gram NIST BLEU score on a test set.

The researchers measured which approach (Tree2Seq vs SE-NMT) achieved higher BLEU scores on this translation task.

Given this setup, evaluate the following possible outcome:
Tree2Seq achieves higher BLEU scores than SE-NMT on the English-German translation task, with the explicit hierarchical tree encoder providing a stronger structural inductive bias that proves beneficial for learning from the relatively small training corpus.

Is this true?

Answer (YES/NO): NO